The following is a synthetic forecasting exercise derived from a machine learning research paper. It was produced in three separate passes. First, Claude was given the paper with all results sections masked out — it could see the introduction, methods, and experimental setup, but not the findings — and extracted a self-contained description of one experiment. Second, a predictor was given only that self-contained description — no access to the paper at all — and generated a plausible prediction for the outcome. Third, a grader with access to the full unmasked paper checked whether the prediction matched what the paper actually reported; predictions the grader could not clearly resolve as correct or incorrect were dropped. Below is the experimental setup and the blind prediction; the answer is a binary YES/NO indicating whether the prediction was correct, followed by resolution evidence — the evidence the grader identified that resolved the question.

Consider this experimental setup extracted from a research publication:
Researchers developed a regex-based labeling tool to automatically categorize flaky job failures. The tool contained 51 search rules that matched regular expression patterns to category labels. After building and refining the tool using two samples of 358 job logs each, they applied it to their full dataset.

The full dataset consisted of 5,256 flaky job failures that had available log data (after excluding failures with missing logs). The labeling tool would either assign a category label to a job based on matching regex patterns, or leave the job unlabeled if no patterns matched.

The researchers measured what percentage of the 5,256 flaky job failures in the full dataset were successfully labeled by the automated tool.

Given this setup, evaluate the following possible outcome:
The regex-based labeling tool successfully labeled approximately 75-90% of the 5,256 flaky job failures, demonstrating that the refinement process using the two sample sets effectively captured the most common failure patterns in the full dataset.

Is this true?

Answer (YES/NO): YES